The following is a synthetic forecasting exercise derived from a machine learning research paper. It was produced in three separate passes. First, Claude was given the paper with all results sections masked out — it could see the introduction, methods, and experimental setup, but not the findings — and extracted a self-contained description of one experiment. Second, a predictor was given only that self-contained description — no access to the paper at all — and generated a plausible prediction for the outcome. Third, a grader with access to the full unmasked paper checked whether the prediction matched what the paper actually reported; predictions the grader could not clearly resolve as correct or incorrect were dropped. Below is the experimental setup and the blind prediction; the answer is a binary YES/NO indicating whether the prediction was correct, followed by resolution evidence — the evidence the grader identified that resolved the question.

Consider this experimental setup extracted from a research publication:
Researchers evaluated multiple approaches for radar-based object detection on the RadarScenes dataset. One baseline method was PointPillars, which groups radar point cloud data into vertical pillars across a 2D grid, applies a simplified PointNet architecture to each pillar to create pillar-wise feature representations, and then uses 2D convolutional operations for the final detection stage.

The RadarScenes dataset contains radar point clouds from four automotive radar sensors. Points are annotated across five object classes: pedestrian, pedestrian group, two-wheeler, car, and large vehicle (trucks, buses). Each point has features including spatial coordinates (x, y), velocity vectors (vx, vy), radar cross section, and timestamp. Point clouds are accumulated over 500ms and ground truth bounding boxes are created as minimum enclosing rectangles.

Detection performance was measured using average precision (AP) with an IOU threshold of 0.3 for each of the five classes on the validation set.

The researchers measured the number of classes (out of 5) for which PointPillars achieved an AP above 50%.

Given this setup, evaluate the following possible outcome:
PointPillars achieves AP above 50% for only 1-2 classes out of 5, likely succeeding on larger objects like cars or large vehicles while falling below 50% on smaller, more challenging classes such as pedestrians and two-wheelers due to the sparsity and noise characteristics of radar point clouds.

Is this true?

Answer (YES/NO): YES